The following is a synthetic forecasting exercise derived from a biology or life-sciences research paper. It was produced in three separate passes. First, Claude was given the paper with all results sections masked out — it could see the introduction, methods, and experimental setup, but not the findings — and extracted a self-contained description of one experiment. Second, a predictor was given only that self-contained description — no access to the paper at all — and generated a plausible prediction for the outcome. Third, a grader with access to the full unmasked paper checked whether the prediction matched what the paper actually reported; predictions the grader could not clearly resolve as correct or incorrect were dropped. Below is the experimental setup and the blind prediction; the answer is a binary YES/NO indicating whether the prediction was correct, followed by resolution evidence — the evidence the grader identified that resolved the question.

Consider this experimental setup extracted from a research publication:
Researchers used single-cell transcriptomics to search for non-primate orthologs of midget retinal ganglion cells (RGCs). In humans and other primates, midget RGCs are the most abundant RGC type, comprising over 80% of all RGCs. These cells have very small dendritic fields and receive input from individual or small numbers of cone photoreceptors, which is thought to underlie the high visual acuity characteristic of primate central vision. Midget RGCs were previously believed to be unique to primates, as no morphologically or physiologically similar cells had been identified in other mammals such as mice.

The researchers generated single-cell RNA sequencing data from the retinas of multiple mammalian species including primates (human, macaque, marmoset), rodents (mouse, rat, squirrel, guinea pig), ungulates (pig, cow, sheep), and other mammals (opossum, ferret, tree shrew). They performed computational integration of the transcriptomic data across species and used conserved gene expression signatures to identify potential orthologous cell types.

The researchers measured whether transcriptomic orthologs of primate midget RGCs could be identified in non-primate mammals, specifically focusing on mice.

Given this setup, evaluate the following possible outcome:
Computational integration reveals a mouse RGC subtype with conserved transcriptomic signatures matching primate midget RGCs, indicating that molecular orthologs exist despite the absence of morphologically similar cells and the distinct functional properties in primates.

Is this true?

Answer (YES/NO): YES